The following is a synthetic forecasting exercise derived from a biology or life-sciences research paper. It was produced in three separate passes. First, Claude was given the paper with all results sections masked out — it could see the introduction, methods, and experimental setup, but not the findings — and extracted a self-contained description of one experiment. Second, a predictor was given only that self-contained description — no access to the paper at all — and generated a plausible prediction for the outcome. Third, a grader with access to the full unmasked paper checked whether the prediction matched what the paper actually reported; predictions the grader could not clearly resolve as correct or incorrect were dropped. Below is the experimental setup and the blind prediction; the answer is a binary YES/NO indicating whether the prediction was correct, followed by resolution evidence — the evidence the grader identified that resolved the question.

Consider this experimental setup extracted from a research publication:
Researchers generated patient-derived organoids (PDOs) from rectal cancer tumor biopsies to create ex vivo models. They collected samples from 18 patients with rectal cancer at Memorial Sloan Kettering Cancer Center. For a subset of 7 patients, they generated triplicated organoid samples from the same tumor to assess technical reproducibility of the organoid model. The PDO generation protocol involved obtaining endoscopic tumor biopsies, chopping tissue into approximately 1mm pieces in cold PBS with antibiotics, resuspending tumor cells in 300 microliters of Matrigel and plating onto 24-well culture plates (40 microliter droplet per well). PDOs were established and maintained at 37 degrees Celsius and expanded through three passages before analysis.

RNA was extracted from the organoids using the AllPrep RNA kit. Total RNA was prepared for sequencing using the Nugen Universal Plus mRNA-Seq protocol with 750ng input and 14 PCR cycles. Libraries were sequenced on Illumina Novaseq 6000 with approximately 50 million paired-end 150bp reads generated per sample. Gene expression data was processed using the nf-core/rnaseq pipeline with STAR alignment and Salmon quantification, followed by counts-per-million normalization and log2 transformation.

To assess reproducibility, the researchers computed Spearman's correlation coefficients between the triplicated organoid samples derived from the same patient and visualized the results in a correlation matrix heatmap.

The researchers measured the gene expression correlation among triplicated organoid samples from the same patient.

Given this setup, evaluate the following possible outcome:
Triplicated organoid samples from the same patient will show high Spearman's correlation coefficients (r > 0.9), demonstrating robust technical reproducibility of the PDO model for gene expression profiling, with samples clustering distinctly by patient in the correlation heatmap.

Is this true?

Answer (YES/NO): YES